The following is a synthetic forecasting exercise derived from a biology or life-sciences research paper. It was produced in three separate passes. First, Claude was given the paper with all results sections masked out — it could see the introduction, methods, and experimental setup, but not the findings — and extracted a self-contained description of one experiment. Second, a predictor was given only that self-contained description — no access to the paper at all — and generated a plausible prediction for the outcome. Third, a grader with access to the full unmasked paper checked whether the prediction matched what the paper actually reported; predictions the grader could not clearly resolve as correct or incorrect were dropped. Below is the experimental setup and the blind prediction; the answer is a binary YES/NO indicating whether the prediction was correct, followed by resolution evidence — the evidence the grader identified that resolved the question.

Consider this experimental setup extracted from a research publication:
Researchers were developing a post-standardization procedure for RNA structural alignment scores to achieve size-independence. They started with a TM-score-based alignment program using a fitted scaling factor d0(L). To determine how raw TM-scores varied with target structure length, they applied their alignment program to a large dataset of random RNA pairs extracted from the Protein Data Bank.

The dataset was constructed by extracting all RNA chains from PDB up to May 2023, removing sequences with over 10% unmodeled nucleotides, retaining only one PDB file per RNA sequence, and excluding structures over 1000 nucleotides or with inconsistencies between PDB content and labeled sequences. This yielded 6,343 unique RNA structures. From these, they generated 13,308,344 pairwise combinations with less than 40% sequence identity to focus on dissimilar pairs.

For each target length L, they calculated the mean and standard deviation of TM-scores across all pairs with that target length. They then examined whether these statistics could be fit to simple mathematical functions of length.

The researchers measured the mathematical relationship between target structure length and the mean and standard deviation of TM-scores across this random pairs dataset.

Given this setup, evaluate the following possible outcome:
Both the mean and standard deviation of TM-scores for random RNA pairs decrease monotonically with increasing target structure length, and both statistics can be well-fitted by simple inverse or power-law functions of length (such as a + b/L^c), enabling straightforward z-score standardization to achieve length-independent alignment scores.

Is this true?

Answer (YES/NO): YES